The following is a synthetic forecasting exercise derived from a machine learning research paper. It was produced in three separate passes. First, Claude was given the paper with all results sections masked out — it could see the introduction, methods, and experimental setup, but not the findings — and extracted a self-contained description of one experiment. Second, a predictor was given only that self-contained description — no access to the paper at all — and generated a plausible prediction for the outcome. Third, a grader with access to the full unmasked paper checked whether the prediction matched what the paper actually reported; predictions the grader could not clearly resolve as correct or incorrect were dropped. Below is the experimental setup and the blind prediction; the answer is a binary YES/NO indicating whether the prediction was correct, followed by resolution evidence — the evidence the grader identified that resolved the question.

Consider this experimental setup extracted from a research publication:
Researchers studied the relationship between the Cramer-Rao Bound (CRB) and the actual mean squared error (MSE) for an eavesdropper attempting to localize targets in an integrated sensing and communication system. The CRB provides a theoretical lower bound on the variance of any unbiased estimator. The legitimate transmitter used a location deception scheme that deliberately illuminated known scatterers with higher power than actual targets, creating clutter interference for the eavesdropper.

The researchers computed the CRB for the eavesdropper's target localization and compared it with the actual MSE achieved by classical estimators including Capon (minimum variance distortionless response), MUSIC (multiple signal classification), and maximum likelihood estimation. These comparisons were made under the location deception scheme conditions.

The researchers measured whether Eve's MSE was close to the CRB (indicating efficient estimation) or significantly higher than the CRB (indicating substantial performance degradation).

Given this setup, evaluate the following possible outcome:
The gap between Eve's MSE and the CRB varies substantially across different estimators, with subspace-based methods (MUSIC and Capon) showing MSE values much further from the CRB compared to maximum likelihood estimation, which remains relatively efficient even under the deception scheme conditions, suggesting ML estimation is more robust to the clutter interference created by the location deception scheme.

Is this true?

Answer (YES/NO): NO